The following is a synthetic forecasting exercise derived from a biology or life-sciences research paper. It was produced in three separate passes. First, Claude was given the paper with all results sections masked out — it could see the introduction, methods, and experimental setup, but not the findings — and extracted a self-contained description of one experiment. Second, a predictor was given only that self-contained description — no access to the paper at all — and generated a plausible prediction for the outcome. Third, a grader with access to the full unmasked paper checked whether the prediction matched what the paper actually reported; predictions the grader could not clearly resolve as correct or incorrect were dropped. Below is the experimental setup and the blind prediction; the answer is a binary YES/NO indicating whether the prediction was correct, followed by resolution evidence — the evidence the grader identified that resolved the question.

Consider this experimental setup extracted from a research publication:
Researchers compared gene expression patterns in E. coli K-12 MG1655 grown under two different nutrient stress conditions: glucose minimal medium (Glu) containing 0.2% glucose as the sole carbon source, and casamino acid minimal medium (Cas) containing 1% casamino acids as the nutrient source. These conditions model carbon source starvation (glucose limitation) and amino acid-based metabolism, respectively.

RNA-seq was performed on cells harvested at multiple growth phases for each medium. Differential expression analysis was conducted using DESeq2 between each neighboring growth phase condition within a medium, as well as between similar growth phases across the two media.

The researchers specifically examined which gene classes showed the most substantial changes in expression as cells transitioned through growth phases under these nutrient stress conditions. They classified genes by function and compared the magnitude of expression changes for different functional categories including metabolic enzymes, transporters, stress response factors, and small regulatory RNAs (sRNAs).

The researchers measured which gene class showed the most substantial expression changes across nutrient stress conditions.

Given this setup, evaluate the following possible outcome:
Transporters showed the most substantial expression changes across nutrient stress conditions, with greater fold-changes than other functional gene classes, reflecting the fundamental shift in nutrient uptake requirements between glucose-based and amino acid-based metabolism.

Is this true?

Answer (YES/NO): NO